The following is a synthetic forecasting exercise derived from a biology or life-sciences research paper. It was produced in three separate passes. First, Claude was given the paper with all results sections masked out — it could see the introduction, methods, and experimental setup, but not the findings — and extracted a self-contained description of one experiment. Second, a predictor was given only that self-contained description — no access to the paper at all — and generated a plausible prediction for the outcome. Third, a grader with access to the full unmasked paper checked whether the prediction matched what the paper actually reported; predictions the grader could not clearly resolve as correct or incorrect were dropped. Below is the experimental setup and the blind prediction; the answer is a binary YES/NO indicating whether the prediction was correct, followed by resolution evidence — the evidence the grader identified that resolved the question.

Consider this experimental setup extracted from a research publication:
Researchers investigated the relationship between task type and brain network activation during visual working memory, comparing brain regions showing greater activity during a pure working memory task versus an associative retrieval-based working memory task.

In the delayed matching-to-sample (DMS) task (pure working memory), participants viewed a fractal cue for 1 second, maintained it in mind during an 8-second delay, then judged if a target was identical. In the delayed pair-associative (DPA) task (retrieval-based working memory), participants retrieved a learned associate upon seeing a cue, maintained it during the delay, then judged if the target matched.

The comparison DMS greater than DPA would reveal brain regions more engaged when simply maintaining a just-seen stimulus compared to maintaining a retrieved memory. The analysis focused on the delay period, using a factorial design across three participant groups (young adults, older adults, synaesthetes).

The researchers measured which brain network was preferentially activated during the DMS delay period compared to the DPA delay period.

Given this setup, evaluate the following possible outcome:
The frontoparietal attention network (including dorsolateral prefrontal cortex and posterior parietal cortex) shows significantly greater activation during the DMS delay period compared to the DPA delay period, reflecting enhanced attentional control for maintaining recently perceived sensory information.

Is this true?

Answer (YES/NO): NO